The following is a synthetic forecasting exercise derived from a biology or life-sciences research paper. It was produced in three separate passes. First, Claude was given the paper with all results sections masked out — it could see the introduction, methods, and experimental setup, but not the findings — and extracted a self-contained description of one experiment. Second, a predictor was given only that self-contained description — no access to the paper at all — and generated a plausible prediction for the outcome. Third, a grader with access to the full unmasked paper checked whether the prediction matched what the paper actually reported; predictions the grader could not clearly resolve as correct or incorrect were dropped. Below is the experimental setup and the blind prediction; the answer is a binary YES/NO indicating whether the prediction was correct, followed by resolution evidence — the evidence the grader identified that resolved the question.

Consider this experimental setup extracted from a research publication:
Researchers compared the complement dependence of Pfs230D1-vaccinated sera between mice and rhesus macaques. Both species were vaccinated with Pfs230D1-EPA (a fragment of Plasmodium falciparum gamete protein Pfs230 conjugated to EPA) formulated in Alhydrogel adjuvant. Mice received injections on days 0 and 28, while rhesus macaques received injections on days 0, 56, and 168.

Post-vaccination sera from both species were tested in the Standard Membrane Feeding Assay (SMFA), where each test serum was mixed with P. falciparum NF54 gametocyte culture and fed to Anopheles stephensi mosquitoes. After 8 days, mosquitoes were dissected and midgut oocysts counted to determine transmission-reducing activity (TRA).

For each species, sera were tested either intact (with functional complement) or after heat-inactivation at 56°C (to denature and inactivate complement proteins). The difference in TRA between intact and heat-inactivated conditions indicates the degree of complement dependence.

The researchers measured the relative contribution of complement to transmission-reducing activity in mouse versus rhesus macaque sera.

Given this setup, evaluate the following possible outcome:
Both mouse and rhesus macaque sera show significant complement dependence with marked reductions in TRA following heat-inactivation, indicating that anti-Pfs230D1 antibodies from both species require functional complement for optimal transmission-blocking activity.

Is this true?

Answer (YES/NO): NO